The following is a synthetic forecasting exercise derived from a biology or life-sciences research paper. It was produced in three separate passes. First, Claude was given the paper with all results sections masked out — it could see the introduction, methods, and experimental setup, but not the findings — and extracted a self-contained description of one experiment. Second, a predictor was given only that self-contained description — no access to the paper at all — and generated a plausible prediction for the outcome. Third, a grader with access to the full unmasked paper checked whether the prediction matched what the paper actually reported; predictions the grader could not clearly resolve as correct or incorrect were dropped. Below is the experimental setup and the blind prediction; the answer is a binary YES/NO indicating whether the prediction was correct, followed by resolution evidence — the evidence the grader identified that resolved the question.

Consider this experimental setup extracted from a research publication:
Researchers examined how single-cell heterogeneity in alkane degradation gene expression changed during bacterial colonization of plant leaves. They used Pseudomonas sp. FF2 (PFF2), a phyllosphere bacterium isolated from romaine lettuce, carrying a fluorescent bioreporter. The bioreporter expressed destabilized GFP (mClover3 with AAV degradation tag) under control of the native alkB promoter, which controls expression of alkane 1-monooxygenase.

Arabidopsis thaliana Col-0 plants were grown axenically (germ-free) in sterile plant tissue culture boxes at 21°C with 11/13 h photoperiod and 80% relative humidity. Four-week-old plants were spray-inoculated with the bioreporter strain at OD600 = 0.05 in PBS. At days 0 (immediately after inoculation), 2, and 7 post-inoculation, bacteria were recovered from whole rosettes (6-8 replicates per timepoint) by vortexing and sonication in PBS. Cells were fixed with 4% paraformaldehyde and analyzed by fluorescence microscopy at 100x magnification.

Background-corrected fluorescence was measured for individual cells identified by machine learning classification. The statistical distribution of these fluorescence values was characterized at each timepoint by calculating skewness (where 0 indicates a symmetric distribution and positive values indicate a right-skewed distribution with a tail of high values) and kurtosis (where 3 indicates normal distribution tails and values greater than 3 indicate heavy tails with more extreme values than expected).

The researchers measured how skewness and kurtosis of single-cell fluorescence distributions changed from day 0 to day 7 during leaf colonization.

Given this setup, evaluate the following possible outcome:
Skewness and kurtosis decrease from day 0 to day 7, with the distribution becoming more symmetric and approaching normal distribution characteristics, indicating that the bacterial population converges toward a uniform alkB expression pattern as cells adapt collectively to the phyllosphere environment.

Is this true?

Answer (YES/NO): NO